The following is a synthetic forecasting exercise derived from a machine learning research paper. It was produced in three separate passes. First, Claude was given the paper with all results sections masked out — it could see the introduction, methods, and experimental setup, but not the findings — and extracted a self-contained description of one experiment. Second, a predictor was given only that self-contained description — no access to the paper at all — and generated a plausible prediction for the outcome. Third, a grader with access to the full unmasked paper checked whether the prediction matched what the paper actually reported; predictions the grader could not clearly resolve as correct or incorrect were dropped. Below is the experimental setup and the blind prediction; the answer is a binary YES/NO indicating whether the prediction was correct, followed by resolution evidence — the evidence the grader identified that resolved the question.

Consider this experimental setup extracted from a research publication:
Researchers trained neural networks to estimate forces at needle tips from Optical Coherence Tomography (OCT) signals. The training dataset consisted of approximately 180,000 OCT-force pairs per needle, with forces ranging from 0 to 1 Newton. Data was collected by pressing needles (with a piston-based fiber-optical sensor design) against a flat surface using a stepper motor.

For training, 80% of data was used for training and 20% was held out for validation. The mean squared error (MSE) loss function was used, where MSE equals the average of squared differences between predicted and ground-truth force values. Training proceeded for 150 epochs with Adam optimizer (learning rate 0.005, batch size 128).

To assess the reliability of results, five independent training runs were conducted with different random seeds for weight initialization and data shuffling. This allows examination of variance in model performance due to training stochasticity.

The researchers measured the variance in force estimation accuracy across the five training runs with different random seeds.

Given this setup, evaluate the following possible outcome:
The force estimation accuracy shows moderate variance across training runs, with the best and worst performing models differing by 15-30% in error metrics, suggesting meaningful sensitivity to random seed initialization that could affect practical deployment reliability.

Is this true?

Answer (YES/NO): NO